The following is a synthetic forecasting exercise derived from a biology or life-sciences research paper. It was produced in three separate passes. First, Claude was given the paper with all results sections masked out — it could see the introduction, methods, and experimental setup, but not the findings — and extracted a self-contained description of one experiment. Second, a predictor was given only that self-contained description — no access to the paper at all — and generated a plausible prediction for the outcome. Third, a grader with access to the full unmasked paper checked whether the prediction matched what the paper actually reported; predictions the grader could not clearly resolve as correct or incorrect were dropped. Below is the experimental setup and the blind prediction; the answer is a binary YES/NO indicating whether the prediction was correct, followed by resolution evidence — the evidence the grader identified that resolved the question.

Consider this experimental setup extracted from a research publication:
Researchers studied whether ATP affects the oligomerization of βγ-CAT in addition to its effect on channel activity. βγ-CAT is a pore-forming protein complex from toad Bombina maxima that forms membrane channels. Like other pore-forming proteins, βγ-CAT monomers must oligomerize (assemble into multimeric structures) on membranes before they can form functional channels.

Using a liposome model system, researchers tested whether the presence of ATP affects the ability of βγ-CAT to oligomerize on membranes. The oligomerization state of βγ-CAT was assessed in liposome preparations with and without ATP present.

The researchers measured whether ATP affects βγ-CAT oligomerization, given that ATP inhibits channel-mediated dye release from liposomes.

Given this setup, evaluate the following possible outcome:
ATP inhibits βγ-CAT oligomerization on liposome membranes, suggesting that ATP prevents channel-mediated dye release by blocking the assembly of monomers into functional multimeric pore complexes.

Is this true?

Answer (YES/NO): NO